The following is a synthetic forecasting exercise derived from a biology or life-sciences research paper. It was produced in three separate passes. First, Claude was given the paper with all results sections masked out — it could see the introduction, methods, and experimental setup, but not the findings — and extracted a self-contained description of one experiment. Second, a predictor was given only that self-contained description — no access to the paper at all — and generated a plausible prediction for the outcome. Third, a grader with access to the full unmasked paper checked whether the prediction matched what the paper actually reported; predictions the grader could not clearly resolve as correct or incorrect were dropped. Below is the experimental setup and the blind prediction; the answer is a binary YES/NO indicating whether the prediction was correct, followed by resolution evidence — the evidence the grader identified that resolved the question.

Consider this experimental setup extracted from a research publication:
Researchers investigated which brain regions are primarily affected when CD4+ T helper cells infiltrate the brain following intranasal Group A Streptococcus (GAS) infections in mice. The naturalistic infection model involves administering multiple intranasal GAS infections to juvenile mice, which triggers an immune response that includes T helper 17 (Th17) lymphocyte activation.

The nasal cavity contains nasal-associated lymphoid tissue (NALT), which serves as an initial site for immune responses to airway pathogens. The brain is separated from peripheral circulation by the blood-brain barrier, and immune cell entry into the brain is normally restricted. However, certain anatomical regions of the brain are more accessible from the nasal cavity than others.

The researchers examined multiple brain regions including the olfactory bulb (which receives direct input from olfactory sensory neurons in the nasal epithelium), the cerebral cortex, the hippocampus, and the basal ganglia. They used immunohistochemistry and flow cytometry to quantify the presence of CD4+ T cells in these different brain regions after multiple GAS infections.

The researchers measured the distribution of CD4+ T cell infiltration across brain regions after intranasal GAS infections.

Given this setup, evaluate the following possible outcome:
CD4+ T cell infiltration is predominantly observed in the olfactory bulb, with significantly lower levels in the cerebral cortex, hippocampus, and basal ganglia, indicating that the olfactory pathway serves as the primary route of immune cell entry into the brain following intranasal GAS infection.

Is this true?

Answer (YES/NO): YES